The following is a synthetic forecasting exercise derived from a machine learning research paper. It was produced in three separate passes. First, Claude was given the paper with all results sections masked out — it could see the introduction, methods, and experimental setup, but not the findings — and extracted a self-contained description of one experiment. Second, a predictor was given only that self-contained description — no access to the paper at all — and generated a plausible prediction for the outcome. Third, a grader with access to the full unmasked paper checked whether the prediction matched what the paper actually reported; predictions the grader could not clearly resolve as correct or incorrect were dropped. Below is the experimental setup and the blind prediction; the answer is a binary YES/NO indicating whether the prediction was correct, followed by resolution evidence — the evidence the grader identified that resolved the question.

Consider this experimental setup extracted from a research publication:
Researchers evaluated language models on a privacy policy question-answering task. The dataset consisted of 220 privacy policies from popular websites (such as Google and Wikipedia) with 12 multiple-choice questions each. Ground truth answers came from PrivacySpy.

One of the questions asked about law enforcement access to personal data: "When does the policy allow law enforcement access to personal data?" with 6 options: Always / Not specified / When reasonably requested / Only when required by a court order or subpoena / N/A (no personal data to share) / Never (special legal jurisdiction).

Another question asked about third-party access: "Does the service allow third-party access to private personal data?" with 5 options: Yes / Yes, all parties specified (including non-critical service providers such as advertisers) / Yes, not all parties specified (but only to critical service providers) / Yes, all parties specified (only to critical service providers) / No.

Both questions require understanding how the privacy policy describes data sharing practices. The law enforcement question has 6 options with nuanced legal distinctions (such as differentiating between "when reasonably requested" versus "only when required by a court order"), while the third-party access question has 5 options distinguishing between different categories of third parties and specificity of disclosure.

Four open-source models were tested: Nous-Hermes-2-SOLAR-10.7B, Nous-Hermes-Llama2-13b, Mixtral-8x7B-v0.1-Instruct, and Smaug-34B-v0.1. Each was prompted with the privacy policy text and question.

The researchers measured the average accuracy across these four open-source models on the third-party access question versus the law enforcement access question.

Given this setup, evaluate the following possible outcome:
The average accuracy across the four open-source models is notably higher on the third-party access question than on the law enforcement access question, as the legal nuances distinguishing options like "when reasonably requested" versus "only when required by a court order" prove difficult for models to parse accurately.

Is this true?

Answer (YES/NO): YES